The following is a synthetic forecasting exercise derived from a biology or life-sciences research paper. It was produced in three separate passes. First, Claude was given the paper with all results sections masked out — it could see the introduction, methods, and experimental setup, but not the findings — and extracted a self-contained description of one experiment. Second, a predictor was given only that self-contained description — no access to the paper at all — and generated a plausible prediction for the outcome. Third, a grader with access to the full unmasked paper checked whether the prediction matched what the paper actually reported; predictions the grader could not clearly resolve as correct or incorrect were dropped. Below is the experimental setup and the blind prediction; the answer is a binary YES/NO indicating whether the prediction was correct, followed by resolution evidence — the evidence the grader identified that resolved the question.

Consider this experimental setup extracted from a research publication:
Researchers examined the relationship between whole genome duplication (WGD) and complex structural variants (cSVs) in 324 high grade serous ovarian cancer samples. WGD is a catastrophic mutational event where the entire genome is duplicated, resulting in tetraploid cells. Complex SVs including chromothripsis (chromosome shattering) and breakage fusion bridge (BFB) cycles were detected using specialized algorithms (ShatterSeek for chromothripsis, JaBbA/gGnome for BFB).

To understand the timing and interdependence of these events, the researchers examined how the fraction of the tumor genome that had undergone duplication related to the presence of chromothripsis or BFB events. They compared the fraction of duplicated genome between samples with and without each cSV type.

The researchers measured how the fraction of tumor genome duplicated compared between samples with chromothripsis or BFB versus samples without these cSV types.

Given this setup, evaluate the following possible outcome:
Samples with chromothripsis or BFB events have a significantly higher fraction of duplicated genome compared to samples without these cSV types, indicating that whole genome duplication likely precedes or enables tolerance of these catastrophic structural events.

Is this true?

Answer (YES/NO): YES